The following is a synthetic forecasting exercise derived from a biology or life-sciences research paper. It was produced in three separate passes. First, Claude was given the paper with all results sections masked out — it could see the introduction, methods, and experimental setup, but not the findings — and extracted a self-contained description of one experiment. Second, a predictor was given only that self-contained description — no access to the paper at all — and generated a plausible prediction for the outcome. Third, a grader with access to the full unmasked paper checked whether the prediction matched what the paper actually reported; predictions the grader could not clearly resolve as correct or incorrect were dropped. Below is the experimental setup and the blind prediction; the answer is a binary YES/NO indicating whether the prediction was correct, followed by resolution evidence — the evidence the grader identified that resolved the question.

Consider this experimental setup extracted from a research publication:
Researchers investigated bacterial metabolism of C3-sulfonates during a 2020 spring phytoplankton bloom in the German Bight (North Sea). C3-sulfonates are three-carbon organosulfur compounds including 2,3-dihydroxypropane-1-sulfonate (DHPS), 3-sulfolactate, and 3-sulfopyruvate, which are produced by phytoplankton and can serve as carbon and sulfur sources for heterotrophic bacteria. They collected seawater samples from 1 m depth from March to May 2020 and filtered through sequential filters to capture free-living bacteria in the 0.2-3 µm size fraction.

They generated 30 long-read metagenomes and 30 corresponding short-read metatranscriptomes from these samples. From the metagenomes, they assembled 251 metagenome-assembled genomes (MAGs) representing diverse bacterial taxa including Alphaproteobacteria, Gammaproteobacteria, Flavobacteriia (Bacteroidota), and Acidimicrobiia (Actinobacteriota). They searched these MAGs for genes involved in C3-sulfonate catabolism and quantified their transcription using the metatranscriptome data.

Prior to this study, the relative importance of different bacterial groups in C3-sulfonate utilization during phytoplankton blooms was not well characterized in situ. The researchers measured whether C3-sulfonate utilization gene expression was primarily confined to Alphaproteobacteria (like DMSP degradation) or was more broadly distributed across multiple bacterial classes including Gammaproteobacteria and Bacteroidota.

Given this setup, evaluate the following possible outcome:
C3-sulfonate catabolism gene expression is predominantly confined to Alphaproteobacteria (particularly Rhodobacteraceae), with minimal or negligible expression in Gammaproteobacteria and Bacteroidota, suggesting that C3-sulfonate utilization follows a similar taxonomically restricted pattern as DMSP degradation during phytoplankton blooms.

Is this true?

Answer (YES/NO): YES